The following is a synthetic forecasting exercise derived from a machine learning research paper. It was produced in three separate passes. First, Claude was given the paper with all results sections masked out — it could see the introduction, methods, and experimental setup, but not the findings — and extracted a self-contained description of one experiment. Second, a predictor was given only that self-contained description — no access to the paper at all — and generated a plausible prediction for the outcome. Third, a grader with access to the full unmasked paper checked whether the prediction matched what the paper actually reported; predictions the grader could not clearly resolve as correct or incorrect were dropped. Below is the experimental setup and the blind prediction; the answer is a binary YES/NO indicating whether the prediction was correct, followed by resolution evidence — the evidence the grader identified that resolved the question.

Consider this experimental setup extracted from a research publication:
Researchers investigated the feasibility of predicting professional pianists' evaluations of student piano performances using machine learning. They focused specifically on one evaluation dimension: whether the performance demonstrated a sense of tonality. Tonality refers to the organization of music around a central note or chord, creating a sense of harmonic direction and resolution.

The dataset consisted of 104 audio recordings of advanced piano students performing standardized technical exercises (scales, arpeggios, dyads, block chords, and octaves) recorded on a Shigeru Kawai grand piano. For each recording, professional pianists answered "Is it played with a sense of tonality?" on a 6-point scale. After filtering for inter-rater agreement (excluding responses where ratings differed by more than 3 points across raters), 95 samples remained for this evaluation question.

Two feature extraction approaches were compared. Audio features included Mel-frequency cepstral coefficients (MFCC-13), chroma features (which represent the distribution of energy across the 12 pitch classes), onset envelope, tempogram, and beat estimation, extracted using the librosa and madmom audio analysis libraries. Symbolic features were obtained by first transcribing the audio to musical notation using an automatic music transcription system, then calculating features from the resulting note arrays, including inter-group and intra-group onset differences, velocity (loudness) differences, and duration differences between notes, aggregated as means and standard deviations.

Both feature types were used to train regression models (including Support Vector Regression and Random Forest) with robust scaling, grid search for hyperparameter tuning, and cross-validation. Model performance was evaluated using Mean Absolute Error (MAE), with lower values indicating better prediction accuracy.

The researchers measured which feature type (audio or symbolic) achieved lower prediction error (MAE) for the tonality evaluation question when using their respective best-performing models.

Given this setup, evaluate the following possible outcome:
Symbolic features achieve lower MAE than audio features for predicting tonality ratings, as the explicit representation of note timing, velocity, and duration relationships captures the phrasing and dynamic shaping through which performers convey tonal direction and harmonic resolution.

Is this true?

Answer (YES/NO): NO